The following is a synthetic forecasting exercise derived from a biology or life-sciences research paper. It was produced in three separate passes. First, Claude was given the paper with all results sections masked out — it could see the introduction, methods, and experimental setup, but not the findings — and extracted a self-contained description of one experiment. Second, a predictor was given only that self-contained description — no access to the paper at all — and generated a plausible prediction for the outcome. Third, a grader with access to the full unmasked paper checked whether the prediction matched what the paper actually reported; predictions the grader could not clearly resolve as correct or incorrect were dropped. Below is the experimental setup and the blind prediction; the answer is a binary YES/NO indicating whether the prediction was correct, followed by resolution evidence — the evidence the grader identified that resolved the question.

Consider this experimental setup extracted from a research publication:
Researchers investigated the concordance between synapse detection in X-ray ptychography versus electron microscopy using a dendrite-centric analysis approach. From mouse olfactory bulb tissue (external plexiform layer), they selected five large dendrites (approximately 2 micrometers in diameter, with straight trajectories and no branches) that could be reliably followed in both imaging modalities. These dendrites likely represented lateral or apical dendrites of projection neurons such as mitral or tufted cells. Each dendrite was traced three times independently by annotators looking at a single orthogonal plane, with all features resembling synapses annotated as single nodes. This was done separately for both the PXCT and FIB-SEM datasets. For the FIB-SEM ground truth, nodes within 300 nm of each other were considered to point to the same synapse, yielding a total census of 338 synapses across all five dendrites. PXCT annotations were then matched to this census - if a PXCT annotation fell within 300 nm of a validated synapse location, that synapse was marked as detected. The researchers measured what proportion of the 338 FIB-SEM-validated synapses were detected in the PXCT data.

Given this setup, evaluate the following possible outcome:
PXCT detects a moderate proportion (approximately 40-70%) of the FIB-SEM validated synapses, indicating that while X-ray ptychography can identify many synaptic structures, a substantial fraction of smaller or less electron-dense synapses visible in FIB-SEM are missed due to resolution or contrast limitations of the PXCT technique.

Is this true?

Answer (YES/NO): YES